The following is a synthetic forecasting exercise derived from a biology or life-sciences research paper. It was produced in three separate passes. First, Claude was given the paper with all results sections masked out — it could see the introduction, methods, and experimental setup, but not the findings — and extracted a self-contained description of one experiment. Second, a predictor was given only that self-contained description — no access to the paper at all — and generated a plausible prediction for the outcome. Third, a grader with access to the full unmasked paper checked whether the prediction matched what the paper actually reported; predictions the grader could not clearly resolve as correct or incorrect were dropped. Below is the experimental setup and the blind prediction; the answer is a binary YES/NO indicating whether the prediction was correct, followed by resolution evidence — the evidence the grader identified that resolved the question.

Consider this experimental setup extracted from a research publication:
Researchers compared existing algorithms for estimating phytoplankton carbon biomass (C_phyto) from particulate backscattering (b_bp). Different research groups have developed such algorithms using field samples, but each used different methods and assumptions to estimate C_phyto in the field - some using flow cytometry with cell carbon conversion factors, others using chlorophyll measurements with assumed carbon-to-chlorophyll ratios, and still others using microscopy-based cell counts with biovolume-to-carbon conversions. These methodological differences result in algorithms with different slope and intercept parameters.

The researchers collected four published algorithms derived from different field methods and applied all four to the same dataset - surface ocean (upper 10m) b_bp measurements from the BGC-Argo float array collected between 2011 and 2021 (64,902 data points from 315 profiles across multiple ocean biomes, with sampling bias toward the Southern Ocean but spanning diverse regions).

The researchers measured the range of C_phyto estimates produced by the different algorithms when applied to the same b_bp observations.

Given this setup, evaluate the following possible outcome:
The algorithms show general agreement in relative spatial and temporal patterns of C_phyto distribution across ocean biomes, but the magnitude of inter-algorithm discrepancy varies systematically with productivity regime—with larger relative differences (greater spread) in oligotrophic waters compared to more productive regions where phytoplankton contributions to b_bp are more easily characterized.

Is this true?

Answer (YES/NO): NO